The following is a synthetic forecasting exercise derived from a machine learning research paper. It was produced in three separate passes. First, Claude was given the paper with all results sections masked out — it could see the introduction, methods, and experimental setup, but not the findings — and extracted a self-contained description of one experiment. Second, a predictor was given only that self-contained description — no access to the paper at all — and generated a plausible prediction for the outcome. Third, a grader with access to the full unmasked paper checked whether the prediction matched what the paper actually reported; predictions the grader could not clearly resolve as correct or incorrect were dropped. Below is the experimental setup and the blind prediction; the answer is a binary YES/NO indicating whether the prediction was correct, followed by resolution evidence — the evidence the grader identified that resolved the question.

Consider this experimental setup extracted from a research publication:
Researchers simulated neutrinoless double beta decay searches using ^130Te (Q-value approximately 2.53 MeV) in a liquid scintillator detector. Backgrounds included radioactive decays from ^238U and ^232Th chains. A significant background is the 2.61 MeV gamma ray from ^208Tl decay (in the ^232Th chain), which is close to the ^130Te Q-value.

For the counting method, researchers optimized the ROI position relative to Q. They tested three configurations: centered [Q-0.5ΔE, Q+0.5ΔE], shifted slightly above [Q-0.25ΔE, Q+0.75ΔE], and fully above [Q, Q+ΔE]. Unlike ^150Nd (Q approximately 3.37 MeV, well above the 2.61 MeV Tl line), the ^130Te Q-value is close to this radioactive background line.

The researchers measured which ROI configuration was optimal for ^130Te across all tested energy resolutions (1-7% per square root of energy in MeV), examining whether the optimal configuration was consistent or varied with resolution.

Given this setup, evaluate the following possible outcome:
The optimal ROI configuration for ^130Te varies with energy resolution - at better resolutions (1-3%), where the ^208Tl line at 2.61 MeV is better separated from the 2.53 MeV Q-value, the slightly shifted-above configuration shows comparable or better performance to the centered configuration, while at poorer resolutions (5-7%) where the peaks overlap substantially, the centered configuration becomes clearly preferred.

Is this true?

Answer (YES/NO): NO